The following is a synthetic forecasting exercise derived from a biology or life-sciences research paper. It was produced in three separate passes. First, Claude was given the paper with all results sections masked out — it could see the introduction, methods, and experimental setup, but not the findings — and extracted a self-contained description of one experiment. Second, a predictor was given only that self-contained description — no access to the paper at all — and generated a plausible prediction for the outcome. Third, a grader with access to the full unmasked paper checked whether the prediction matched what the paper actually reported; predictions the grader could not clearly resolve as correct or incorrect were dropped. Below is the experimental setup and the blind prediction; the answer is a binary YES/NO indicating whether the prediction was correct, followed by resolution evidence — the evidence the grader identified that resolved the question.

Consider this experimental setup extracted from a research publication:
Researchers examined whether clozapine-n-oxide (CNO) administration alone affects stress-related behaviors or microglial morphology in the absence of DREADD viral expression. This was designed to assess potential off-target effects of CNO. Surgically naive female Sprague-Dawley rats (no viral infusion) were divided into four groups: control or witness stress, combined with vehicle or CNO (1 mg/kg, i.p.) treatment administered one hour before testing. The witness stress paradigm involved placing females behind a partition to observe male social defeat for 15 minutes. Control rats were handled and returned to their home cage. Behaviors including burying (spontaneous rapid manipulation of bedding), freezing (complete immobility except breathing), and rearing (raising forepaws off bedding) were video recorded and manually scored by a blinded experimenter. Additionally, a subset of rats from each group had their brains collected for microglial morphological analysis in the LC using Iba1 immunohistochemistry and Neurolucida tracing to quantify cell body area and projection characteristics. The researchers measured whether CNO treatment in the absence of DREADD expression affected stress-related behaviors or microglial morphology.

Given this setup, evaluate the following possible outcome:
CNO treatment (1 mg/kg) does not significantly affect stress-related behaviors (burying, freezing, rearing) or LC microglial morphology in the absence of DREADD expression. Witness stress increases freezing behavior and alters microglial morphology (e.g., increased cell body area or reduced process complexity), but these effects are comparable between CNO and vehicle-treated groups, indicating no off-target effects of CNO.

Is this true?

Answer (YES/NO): NO